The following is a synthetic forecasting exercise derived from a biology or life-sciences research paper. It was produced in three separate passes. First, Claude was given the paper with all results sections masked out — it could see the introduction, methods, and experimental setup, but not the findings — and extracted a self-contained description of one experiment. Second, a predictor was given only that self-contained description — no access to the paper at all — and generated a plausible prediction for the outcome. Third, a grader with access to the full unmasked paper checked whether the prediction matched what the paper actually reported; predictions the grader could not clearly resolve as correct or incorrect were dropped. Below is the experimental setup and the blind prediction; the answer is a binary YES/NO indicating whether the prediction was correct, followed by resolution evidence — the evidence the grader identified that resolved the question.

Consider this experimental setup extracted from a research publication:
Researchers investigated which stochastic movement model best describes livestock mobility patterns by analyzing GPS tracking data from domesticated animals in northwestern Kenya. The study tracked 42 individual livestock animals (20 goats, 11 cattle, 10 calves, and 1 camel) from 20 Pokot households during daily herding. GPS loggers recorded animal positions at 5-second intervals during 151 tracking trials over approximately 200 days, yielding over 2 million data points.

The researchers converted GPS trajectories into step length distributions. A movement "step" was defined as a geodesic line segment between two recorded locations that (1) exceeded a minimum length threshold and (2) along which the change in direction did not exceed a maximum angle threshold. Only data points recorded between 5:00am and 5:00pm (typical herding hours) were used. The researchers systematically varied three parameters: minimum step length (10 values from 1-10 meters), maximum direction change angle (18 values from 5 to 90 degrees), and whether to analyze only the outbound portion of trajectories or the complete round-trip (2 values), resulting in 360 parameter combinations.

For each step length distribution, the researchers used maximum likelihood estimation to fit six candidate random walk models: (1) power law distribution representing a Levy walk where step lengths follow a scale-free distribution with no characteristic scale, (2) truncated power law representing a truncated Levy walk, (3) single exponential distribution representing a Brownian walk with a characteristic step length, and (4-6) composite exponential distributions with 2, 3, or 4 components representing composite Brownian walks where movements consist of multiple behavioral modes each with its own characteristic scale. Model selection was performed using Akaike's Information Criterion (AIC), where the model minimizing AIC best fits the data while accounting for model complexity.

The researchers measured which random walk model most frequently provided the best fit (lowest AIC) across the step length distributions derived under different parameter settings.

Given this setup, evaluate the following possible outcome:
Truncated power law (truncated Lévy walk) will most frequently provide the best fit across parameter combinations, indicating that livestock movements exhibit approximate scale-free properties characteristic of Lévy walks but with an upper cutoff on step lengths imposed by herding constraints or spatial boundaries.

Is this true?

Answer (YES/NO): NO